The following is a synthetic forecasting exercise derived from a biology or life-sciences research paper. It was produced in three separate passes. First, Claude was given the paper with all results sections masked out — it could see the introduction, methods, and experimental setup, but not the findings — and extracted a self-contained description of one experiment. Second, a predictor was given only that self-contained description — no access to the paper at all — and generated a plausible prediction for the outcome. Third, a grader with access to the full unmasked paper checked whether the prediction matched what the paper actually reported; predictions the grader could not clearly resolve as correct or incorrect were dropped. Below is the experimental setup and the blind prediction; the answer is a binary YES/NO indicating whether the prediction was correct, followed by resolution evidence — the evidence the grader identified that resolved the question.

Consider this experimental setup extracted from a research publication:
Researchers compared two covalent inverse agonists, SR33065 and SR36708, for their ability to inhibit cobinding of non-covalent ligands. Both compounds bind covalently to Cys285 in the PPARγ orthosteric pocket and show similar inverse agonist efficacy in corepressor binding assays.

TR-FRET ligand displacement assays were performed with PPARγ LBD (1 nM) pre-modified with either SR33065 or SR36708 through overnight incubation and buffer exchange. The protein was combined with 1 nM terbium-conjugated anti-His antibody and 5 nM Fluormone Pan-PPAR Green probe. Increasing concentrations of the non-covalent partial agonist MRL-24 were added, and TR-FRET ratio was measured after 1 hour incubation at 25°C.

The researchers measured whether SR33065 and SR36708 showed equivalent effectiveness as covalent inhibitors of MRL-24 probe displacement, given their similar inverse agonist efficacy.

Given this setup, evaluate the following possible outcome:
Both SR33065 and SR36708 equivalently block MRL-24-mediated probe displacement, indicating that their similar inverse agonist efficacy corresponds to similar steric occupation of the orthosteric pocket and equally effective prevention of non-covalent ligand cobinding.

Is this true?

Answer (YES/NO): NO